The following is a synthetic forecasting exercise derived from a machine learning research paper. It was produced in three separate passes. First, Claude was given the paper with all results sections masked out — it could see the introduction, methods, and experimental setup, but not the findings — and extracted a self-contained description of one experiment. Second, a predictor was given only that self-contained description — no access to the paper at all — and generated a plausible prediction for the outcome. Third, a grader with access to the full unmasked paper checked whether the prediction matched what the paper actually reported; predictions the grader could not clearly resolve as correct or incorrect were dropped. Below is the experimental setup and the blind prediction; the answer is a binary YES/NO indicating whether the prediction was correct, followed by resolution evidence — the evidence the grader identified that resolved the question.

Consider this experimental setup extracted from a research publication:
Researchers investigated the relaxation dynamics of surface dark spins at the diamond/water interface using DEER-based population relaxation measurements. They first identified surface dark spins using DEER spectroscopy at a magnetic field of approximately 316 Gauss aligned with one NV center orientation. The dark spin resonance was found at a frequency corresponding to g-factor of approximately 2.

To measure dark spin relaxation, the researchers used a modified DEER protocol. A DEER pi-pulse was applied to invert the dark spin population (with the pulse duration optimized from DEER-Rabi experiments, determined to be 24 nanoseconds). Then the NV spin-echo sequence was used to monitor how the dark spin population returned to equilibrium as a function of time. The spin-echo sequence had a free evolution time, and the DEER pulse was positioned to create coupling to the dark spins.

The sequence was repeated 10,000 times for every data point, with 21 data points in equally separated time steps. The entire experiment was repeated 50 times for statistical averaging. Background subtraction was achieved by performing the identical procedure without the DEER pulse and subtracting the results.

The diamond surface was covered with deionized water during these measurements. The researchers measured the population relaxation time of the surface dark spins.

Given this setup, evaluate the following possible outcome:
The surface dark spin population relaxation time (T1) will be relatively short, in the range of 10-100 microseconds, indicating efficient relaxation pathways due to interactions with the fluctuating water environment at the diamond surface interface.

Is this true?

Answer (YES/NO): NO